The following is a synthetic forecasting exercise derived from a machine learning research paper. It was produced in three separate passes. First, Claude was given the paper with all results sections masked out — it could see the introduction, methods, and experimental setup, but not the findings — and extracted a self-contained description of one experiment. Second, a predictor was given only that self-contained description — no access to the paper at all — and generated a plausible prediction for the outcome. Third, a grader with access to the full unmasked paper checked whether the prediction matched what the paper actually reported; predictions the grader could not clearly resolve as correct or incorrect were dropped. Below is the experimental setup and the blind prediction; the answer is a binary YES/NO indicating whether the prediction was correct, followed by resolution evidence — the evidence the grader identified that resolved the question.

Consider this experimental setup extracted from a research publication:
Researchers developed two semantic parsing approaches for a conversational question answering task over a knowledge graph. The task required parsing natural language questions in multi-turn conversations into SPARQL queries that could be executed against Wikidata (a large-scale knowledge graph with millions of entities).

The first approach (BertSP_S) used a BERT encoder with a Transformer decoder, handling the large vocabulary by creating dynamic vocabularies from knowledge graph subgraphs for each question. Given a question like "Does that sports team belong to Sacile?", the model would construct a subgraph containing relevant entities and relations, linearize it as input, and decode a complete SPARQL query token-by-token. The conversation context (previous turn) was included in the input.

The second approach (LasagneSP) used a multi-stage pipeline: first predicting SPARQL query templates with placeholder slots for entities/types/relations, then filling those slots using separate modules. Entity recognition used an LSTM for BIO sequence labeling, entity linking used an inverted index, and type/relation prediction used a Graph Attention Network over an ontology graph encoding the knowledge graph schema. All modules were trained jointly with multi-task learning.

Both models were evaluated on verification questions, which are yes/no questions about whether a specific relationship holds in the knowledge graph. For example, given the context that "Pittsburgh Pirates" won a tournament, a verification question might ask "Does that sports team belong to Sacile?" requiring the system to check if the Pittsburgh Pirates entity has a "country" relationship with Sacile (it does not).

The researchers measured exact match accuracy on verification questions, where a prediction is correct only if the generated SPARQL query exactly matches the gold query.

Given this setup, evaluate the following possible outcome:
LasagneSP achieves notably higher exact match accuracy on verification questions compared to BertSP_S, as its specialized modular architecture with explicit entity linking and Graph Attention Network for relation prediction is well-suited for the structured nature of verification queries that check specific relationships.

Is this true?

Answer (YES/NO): NO